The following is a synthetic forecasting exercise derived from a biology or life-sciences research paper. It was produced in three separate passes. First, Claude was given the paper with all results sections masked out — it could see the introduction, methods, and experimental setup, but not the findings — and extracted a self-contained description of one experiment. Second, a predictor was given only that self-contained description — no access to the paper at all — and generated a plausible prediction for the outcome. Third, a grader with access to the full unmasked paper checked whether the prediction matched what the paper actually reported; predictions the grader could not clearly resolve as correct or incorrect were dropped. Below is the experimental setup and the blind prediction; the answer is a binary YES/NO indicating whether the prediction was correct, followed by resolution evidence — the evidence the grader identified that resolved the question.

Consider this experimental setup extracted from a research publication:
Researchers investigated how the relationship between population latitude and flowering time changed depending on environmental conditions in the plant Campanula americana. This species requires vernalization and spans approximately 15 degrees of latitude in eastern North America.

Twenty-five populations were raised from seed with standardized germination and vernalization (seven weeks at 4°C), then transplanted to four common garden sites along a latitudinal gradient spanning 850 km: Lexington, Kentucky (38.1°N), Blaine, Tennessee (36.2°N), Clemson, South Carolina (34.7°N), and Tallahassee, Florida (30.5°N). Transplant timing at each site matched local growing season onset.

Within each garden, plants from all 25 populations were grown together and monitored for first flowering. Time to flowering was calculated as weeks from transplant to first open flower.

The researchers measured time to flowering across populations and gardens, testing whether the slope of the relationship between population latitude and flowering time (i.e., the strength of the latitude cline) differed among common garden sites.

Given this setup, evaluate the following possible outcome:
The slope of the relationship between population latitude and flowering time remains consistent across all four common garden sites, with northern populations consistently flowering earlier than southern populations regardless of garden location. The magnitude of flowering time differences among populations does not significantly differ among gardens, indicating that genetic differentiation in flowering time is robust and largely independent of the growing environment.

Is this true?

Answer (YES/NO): NO